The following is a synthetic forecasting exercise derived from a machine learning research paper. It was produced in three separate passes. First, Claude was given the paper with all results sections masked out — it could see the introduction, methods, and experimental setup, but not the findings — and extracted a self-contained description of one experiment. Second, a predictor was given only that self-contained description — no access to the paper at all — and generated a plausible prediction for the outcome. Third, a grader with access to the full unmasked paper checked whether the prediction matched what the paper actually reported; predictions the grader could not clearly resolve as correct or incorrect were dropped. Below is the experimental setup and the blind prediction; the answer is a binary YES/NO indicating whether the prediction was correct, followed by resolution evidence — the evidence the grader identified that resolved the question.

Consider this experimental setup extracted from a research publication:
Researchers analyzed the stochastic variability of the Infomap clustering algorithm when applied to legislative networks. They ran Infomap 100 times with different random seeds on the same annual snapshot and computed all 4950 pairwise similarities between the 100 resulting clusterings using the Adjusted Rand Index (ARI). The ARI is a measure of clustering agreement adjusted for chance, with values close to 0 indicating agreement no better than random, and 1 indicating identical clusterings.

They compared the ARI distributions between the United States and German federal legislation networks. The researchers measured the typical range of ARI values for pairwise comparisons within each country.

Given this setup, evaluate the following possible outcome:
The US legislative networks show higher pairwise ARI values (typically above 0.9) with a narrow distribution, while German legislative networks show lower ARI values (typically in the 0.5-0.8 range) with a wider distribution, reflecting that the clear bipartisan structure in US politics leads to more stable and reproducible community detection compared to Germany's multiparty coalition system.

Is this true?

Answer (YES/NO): NO